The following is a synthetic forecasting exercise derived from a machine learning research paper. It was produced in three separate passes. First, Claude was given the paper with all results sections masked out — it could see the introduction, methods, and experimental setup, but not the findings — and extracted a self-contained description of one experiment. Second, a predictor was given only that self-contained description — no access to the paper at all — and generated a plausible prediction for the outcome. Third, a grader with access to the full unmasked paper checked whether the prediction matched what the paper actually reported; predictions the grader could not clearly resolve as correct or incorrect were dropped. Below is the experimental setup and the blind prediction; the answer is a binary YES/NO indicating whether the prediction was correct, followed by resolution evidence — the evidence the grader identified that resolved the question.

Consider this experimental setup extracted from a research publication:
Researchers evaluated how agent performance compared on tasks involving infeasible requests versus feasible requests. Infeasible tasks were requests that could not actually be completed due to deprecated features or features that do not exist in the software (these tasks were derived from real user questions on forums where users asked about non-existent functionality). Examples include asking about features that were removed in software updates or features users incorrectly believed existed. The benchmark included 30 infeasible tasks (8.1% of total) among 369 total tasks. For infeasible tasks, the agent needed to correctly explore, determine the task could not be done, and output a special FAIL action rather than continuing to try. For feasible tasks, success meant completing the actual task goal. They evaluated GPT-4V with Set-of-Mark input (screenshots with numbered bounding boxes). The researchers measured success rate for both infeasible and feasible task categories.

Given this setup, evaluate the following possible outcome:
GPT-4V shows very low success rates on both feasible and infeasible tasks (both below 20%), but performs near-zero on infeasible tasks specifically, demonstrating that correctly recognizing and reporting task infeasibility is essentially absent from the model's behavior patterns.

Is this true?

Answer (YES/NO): NO